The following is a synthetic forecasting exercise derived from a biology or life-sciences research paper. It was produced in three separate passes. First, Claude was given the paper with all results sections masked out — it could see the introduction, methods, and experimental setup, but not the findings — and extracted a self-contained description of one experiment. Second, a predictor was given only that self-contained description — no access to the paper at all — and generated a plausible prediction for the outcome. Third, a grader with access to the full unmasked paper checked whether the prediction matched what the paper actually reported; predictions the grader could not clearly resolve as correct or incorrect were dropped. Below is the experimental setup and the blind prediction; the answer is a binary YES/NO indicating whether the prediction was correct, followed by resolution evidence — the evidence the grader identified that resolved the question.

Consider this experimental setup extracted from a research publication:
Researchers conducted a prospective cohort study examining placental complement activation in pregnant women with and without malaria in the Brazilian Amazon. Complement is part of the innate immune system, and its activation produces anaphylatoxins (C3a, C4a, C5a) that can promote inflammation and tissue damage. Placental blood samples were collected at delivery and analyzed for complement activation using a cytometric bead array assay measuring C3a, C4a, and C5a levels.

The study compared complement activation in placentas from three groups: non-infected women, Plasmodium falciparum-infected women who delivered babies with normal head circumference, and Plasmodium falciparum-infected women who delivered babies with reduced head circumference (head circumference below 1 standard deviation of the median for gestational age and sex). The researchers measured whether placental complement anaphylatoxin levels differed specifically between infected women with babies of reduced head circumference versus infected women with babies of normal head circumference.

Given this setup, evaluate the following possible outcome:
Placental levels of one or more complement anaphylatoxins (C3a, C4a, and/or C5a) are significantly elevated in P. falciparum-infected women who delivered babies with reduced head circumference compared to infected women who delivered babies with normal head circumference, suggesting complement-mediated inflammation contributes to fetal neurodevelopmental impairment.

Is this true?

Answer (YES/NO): NO